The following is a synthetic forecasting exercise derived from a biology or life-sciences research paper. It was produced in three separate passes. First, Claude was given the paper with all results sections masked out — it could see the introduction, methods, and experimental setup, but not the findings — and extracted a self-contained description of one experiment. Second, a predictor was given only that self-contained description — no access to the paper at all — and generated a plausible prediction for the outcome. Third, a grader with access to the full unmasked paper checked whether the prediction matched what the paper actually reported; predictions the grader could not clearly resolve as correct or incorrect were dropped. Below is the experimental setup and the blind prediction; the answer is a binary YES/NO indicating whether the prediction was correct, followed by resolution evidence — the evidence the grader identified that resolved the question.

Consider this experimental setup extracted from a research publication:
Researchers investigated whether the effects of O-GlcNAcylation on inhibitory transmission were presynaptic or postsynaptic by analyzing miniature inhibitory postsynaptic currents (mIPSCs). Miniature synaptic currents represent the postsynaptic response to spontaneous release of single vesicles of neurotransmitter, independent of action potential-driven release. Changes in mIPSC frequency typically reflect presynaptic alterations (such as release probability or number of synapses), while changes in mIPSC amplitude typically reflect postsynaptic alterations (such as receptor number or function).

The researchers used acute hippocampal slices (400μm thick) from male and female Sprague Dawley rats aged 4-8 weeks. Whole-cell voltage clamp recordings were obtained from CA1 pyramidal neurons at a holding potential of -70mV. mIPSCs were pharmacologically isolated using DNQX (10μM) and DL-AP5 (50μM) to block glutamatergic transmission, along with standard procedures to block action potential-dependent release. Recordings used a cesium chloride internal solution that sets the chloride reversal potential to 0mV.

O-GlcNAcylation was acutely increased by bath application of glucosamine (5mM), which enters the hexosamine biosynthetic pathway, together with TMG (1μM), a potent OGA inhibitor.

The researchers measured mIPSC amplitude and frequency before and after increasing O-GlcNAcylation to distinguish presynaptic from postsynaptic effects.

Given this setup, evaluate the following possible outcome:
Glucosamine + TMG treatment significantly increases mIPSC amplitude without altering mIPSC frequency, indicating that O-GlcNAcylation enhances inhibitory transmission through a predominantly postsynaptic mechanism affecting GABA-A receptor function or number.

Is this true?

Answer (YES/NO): NO